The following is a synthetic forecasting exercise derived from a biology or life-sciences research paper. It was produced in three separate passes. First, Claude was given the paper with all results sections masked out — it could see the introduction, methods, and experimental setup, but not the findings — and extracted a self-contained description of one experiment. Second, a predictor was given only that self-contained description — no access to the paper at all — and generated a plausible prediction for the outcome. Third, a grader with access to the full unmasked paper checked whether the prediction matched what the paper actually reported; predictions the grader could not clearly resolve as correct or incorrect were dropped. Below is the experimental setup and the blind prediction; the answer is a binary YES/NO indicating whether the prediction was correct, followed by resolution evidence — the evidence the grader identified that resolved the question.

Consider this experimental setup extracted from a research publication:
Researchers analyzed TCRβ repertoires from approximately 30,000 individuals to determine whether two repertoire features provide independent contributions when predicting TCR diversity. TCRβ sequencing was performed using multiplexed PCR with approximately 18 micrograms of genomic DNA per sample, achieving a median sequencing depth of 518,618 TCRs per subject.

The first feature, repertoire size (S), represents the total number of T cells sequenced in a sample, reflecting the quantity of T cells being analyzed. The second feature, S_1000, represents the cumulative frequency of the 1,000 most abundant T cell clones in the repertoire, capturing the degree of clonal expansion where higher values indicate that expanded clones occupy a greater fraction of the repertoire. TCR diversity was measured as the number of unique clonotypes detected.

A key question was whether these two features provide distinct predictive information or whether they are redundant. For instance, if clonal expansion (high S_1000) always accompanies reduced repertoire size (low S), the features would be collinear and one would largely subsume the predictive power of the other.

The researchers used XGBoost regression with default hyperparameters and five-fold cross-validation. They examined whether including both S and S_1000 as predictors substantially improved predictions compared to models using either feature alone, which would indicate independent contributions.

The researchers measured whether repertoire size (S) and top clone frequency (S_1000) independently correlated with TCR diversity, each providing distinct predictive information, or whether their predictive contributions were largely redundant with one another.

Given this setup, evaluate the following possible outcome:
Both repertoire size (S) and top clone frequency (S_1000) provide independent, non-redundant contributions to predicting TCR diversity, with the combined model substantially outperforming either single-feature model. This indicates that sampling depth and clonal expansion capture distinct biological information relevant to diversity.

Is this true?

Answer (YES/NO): YES